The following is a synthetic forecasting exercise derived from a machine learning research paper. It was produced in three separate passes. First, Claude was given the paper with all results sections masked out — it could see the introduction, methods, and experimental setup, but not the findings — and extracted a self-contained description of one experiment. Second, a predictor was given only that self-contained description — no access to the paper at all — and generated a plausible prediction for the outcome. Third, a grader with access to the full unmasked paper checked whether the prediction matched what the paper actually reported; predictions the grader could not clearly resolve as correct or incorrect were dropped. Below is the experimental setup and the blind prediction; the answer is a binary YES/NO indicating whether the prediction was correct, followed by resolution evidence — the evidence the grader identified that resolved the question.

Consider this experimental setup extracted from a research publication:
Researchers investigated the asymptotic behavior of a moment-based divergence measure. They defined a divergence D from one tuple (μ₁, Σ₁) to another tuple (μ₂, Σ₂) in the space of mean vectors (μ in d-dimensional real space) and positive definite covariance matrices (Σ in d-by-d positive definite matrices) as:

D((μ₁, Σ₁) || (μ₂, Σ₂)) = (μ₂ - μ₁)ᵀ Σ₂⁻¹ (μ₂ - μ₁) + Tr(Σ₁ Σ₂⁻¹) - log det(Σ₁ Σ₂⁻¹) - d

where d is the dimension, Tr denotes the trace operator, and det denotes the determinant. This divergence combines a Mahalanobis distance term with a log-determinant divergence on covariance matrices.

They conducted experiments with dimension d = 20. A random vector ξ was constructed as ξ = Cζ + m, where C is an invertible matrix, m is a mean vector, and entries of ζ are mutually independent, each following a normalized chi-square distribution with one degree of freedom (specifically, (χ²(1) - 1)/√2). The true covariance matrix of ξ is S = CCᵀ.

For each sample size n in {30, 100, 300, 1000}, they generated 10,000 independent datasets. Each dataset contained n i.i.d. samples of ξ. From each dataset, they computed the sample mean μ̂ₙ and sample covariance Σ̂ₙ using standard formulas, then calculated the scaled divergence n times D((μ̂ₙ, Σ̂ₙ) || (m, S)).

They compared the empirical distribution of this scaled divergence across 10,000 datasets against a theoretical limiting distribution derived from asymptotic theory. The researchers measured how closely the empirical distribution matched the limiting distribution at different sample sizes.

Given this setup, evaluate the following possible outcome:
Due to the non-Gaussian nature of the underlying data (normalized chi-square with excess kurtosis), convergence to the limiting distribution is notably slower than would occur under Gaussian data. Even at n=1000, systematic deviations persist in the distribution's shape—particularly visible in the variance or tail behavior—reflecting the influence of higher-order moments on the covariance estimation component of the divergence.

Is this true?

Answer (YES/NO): NO